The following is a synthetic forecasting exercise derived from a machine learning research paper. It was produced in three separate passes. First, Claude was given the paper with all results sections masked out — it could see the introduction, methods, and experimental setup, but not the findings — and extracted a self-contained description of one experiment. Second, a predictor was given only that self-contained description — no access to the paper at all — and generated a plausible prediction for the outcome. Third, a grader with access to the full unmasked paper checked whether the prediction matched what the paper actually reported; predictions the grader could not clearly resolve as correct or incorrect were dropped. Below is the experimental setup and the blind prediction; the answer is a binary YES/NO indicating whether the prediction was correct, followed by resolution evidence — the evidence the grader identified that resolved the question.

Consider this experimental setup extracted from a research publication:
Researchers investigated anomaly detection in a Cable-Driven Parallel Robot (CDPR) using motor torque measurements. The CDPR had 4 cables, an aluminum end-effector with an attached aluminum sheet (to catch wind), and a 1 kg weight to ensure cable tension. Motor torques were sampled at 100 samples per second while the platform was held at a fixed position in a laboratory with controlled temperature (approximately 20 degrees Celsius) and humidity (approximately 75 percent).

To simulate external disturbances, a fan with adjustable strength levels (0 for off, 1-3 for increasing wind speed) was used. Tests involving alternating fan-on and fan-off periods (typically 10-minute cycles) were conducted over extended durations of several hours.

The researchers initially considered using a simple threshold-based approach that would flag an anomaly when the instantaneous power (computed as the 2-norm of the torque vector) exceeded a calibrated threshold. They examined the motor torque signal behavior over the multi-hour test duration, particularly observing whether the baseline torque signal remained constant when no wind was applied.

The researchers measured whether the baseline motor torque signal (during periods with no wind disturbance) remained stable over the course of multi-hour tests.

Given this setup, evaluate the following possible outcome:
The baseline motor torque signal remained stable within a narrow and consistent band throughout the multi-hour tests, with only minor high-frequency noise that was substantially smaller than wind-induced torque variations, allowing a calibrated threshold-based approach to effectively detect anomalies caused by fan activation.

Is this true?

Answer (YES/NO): NO